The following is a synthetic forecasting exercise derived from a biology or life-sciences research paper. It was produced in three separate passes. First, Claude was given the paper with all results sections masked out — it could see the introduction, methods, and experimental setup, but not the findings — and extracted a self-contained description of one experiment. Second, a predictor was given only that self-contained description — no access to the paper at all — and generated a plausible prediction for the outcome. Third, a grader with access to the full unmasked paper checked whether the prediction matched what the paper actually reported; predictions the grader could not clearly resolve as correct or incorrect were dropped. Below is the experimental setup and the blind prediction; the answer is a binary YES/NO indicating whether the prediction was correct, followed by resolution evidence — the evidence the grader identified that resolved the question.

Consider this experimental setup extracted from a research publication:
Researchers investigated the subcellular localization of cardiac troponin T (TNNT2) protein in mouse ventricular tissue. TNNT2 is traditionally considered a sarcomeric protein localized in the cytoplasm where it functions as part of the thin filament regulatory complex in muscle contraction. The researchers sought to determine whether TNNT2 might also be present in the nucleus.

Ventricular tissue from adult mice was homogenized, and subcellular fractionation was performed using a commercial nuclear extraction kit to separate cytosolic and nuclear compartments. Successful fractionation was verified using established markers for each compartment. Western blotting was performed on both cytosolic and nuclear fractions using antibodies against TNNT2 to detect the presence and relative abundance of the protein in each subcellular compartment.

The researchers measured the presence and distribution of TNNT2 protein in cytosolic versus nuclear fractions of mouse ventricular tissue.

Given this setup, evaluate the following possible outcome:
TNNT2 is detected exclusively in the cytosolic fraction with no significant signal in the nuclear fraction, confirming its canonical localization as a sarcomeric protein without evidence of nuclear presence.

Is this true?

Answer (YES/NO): NO